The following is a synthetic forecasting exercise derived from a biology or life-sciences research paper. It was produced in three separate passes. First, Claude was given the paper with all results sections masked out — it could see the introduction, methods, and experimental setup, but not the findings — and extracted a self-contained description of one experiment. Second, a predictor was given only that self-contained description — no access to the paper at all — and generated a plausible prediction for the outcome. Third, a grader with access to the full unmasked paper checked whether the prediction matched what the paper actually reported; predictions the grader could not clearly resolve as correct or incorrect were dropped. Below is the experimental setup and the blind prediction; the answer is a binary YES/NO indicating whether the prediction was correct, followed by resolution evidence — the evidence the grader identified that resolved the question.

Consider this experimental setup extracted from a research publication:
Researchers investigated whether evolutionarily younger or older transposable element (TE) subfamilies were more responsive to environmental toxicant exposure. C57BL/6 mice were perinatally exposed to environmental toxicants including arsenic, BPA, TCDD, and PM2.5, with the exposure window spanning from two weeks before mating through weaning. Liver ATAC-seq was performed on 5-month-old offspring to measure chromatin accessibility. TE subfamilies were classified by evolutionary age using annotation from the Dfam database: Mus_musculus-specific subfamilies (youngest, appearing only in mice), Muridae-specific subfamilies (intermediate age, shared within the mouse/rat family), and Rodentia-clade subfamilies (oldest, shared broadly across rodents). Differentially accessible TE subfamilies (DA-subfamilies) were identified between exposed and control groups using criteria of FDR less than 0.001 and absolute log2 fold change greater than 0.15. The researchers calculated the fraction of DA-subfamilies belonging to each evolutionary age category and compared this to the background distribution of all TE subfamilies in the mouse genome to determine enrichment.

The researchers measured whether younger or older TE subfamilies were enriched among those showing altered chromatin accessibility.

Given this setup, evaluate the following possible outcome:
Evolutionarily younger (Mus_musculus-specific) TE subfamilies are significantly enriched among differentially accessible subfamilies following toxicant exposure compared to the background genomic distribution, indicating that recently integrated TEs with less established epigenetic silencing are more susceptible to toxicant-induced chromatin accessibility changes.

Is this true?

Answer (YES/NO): NO